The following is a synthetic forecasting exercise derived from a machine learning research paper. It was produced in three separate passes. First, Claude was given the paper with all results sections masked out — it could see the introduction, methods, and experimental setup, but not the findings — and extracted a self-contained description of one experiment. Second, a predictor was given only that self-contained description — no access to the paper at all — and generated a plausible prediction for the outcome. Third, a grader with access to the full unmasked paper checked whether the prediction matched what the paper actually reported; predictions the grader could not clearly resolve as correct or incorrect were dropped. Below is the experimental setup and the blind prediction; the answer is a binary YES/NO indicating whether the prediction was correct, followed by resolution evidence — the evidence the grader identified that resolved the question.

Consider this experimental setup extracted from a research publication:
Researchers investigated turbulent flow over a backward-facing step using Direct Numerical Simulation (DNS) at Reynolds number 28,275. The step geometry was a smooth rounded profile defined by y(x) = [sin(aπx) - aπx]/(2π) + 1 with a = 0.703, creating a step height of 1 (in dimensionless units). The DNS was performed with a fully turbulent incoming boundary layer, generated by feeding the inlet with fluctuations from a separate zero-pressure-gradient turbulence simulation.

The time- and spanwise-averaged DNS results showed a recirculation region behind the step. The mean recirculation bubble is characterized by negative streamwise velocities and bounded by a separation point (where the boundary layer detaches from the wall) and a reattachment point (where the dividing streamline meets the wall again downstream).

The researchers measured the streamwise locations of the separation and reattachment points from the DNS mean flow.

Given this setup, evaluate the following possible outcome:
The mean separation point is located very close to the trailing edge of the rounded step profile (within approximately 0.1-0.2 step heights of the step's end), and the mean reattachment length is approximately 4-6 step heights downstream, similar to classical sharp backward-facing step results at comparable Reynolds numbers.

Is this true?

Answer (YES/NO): NO